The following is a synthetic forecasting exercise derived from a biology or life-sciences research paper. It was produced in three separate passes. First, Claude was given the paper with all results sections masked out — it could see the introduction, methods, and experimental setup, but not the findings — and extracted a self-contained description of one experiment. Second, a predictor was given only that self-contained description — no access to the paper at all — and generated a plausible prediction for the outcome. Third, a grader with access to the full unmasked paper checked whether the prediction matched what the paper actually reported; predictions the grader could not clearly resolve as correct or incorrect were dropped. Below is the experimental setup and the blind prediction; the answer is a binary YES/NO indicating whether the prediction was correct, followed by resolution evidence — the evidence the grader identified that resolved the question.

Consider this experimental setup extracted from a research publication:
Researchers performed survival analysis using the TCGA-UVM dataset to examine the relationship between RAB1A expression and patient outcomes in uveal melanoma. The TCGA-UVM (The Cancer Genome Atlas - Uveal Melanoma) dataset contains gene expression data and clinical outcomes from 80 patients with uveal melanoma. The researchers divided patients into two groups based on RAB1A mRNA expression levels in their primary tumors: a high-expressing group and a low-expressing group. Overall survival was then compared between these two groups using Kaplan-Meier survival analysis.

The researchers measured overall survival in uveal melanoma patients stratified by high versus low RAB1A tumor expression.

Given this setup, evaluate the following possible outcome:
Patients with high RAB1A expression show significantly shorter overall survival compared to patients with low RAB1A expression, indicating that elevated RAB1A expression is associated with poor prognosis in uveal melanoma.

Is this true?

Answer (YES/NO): YES